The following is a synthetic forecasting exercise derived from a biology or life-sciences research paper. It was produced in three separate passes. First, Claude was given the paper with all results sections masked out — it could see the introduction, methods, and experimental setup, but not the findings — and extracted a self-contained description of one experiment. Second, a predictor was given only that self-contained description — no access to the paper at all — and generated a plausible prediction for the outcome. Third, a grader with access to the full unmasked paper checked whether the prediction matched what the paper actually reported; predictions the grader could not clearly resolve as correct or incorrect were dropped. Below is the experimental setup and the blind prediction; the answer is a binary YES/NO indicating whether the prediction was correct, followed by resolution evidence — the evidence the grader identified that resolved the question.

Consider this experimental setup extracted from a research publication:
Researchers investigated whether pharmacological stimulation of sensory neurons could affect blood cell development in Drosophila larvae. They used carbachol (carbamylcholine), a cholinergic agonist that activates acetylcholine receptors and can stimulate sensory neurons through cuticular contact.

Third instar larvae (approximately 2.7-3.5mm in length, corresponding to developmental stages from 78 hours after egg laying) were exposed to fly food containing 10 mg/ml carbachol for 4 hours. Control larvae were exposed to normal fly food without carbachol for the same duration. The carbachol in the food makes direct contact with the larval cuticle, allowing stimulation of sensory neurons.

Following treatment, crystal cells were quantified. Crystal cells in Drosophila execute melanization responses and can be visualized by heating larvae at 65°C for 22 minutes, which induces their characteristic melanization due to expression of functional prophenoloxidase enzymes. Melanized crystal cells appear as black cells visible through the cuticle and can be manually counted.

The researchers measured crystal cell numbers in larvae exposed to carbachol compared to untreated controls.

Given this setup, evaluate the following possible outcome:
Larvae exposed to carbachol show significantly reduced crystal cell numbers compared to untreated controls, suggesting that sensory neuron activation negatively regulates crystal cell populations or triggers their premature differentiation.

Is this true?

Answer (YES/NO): NO